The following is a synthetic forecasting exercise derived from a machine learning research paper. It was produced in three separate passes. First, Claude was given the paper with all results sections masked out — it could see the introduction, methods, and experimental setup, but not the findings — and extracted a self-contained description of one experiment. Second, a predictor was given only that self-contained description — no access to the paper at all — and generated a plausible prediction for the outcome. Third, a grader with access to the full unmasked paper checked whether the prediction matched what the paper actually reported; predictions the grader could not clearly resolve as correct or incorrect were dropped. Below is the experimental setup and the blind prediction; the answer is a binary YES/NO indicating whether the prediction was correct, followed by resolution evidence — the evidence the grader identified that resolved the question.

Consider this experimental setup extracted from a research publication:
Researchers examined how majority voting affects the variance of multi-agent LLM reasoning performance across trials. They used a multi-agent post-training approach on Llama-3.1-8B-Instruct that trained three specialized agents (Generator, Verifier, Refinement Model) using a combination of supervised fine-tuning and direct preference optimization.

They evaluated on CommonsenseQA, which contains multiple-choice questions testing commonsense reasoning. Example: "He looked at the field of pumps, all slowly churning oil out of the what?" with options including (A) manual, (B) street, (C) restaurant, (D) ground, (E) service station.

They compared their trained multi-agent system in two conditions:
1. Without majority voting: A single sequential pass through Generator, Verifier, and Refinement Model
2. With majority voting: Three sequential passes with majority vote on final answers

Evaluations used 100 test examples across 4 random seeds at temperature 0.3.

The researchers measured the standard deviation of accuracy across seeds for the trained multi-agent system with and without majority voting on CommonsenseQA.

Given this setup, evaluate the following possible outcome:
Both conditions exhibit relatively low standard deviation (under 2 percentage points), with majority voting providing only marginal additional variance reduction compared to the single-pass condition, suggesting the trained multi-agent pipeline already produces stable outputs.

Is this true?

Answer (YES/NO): NO